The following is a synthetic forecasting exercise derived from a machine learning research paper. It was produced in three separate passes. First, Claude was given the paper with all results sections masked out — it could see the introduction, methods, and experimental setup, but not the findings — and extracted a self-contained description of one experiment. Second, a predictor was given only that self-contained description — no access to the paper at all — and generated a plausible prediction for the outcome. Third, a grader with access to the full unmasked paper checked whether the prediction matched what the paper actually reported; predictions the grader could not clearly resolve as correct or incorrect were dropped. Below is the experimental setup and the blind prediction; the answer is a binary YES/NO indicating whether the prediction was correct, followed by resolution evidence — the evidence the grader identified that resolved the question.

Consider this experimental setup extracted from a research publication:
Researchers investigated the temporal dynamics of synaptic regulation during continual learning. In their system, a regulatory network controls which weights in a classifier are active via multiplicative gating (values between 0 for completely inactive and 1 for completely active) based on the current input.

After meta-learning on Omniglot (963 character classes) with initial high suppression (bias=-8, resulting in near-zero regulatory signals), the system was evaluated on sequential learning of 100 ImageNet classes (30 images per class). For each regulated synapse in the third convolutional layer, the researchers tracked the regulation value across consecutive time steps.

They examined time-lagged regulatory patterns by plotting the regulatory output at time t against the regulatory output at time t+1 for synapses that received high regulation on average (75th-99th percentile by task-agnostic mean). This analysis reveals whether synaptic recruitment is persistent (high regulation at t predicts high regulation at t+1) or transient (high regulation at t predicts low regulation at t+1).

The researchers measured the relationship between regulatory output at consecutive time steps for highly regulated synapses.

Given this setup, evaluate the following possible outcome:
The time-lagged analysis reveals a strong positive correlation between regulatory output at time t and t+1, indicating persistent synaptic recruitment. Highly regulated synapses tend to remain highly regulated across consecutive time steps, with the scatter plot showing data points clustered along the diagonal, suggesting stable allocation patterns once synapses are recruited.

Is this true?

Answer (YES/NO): NO